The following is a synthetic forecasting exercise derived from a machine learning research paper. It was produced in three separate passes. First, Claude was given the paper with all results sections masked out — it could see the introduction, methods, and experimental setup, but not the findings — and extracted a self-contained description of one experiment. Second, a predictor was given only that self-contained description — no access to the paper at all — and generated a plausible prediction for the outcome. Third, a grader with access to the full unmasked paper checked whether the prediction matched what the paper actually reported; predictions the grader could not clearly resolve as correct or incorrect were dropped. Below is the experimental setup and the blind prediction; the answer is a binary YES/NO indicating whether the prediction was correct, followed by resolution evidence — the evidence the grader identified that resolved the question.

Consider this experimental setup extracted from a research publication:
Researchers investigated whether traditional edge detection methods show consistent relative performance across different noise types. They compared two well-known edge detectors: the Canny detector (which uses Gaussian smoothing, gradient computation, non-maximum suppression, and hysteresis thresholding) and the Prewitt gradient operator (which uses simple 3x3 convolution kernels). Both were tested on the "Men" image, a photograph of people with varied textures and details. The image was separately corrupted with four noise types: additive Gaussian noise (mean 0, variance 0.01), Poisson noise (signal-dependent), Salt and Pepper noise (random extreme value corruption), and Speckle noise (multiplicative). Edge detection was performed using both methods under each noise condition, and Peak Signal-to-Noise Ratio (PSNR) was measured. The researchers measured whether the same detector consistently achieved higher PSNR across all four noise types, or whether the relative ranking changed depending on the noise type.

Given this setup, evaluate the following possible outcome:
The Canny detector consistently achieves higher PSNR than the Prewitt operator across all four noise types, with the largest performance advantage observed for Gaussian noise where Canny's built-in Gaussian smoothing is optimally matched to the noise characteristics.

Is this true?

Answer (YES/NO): NO